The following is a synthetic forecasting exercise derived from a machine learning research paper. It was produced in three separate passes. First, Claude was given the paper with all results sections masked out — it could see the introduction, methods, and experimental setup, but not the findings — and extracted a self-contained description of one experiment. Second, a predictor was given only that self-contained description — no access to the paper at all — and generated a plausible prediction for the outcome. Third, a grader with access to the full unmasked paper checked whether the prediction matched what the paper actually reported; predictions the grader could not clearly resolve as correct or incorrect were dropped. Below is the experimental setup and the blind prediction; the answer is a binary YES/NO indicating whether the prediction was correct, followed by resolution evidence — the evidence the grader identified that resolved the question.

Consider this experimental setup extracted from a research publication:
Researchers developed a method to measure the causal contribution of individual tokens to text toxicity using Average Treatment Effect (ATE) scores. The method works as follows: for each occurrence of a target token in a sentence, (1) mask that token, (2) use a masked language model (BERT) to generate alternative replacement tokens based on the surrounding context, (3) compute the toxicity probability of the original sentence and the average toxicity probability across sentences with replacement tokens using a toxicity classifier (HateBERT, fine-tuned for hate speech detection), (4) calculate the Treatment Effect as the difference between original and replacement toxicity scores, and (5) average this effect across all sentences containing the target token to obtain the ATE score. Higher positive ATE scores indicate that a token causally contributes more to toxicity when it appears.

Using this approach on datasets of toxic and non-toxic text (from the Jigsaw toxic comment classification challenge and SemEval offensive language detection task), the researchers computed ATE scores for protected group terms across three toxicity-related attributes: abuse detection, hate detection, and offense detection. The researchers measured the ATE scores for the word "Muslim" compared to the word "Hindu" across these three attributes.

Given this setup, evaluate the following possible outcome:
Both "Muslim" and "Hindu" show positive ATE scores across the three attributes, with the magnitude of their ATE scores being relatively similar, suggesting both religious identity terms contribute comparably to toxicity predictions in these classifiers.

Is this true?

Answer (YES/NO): NO